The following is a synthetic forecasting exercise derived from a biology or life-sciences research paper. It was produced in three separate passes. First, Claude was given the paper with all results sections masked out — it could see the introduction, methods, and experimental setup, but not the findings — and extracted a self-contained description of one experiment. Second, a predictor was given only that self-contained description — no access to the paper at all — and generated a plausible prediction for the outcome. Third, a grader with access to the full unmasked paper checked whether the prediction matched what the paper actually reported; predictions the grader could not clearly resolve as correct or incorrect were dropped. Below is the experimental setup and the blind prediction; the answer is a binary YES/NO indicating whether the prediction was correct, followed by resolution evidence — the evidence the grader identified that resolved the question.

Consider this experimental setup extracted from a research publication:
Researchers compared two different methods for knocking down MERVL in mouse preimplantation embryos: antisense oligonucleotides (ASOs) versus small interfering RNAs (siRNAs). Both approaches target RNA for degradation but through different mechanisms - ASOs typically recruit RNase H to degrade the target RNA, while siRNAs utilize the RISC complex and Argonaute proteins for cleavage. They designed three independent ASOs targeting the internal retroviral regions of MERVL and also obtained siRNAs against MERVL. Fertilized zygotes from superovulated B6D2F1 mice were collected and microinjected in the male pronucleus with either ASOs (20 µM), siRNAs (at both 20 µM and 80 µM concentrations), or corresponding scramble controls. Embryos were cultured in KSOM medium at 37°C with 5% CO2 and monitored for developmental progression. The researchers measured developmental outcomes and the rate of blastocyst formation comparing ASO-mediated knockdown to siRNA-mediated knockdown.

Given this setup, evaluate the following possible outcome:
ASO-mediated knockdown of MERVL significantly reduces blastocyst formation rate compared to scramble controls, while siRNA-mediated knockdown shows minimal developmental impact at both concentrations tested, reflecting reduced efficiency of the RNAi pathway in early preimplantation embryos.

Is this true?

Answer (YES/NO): NO